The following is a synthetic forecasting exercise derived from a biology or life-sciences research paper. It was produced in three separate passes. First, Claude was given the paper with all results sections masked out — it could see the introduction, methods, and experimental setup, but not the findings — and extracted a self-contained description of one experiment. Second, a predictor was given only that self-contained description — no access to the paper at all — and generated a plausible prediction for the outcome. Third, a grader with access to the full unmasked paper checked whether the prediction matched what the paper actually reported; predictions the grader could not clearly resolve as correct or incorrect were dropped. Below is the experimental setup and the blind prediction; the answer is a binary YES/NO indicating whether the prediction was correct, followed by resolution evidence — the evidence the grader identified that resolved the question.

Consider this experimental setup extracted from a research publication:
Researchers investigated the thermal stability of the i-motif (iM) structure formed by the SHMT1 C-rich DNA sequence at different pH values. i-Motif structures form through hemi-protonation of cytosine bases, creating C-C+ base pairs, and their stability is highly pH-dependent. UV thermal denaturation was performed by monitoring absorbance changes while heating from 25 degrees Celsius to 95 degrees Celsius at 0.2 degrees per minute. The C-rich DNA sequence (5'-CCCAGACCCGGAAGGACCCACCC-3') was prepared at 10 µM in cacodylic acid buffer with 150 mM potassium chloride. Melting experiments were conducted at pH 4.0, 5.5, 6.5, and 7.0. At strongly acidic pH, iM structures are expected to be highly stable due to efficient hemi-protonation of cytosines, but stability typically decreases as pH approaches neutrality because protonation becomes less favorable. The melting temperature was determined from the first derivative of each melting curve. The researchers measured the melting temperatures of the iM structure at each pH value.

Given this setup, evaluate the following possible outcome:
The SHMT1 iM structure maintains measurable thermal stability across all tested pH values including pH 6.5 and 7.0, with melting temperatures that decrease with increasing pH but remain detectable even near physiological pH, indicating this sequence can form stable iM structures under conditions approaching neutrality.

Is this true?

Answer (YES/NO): NO